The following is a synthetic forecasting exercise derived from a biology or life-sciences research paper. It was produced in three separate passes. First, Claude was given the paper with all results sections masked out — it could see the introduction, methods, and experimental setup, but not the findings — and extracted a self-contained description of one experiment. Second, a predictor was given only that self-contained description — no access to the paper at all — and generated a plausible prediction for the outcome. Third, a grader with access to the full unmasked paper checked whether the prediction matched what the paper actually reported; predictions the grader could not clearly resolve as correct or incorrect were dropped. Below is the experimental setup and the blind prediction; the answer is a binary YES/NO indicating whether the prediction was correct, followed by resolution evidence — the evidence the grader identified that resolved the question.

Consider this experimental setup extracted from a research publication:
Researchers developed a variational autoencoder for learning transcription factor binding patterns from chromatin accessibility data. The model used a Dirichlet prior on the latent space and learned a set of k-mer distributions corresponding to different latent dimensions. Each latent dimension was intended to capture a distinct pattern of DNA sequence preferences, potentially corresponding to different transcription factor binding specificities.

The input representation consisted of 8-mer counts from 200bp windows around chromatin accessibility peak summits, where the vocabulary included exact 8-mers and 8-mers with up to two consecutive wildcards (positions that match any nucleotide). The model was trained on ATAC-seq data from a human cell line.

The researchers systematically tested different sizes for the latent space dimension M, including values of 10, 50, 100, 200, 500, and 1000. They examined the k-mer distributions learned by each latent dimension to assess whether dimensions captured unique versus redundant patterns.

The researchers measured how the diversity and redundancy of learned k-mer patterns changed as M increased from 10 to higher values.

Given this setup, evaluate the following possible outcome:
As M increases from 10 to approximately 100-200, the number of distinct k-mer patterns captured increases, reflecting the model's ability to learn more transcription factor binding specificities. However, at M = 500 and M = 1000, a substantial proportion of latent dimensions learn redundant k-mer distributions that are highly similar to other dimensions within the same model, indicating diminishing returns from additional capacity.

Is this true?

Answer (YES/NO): NO